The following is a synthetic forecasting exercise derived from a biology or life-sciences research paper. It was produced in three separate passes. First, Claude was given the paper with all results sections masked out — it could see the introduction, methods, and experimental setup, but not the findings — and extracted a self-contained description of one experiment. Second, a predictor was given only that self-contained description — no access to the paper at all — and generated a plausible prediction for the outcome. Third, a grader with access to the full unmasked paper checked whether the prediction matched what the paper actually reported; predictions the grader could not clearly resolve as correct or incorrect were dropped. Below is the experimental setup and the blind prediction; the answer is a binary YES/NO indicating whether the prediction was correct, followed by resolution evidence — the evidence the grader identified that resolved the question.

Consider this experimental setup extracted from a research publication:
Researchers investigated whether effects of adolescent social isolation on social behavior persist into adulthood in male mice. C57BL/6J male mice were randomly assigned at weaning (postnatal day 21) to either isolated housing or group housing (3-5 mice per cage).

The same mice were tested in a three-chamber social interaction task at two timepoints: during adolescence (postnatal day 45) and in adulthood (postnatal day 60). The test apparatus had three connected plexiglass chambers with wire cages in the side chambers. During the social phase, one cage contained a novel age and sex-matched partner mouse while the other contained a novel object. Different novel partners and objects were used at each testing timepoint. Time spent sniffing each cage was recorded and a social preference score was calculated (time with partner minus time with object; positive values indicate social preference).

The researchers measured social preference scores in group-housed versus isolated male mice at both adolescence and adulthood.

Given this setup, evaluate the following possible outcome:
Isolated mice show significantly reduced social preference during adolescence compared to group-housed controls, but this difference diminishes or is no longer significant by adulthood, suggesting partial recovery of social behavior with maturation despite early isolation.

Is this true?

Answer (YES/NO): NO